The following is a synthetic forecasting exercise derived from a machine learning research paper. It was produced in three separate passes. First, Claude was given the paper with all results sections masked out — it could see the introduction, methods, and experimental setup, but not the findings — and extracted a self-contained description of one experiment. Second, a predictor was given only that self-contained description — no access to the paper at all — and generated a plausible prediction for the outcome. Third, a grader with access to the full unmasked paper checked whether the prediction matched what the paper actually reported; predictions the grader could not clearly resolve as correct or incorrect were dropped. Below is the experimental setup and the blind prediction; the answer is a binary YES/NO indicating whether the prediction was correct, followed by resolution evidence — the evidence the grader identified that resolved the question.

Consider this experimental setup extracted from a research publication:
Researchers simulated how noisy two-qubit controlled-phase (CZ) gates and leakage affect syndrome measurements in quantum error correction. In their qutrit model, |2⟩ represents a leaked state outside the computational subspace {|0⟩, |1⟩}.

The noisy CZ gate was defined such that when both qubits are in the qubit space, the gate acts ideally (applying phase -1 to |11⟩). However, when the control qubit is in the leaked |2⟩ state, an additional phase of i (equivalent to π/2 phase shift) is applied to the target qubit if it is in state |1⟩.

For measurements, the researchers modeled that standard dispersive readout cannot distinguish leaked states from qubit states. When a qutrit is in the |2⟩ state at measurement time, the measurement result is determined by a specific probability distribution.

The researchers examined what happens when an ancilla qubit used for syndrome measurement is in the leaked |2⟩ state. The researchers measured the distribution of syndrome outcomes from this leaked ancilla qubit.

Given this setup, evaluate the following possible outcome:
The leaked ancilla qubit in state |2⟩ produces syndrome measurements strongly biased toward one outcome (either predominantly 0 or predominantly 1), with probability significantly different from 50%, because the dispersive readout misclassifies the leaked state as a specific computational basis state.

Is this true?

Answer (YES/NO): NO